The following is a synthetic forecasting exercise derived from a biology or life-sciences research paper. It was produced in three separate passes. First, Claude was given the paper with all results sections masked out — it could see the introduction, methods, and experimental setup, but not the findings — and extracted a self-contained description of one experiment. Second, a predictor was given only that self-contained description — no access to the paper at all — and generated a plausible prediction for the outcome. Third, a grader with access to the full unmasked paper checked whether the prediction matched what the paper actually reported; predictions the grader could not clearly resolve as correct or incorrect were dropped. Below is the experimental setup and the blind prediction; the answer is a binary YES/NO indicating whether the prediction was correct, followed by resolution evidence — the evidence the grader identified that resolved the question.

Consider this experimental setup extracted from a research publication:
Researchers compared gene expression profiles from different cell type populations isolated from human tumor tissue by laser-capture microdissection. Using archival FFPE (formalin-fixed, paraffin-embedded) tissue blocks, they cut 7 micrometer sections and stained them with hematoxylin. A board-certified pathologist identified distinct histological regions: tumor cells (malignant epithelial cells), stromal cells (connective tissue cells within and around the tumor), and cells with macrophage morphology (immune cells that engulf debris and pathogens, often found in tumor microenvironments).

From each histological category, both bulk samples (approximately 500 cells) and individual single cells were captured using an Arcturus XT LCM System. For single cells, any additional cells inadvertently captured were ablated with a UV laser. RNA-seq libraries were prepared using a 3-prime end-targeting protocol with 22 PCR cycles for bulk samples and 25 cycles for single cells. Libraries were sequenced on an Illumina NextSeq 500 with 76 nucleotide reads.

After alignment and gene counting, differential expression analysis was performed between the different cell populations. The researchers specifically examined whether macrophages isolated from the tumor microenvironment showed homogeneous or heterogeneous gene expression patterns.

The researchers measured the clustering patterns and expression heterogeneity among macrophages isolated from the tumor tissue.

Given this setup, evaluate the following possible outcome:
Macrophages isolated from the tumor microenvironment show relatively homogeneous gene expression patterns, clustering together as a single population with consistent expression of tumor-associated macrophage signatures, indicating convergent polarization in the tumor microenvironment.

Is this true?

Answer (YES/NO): NO